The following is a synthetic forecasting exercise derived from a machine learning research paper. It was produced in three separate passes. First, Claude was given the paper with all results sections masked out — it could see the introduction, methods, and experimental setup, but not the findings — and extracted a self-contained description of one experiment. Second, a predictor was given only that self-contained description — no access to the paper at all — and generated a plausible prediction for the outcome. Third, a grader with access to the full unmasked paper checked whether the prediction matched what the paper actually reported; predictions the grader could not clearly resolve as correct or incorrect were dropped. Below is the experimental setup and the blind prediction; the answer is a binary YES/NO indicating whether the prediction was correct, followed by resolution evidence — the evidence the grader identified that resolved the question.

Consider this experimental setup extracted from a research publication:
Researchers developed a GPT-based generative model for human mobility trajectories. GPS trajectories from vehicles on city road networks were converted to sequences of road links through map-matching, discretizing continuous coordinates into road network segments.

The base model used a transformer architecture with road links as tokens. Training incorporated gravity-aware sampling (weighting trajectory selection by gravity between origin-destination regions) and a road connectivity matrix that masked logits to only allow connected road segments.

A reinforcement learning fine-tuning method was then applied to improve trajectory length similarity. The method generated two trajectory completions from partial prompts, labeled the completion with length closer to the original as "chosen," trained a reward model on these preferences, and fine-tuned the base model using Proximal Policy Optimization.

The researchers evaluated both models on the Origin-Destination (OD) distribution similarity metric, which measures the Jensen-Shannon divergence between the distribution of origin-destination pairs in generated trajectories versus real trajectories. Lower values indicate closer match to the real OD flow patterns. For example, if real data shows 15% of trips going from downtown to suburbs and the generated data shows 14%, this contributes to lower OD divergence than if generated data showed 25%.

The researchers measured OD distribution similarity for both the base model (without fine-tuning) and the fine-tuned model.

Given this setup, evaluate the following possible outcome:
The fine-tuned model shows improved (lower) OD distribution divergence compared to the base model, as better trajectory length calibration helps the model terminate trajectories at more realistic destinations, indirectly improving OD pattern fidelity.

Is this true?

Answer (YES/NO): NO